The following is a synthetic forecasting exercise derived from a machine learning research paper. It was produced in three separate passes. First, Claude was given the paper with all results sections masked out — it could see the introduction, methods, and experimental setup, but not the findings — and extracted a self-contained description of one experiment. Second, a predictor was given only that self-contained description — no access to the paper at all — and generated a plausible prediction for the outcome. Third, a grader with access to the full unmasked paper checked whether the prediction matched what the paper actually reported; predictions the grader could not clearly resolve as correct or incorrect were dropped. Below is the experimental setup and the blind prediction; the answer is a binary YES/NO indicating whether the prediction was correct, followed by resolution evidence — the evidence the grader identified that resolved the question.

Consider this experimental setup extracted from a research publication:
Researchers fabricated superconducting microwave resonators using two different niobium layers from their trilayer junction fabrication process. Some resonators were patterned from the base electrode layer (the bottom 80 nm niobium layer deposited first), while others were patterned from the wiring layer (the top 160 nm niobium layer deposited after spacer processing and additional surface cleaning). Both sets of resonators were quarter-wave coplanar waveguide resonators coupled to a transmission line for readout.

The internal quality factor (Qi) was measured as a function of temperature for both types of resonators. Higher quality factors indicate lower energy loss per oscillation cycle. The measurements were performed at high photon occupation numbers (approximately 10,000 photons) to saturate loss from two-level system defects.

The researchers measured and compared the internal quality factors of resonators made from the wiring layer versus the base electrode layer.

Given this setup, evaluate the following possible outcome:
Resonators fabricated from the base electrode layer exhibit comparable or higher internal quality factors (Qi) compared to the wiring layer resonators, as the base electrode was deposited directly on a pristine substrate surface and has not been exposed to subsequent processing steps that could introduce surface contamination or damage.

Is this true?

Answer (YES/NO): NO